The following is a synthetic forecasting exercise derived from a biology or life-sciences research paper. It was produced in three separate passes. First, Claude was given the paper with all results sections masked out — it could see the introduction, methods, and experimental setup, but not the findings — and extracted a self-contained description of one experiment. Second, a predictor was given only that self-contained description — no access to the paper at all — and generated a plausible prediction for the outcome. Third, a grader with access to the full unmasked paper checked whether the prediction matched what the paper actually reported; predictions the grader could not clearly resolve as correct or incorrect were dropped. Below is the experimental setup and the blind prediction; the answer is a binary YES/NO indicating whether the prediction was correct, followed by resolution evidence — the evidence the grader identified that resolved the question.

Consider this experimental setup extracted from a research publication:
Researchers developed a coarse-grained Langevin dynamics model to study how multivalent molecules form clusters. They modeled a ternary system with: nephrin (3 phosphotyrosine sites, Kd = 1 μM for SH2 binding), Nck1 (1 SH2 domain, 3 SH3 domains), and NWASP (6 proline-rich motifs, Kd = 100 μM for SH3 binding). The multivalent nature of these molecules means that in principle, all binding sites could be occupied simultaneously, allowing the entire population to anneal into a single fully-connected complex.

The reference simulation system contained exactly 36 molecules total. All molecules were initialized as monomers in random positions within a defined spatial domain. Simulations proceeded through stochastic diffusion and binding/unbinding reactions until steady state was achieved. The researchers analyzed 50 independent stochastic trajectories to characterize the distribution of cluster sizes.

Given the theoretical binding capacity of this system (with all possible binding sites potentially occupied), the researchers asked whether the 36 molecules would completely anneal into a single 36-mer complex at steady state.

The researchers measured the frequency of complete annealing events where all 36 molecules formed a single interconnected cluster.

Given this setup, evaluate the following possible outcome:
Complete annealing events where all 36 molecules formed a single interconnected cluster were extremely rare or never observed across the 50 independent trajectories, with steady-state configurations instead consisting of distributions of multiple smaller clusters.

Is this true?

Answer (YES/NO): YES